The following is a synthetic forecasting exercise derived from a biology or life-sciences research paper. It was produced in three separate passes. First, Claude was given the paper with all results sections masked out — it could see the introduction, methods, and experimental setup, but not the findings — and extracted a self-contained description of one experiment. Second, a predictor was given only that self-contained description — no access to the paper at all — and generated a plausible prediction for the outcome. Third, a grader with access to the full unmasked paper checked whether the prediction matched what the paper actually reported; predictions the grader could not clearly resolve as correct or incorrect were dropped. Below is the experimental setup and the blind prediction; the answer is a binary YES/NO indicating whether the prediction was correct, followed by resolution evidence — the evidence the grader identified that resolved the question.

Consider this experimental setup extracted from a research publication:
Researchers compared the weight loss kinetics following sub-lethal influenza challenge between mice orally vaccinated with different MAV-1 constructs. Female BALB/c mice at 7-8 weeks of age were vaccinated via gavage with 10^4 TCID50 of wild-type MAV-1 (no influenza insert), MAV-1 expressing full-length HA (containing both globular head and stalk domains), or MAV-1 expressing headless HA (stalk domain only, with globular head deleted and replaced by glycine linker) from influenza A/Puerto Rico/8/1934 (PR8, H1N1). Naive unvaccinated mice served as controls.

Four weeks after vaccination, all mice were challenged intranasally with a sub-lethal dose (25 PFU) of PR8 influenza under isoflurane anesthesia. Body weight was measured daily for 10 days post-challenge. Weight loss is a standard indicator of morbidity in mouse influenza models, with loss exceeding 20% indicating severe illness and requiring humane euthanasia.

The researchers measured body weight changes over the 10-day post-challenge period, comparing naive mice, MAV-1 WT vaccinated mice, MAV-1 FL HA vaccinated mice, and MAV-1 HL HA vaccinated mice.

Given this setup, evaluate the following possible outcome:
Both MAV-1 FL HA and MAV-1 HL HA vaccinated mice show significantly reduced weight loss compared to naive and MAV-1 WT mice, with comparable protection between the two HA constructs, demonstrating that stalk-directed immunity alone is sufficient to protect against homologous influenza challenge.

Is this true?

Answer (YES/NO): NO